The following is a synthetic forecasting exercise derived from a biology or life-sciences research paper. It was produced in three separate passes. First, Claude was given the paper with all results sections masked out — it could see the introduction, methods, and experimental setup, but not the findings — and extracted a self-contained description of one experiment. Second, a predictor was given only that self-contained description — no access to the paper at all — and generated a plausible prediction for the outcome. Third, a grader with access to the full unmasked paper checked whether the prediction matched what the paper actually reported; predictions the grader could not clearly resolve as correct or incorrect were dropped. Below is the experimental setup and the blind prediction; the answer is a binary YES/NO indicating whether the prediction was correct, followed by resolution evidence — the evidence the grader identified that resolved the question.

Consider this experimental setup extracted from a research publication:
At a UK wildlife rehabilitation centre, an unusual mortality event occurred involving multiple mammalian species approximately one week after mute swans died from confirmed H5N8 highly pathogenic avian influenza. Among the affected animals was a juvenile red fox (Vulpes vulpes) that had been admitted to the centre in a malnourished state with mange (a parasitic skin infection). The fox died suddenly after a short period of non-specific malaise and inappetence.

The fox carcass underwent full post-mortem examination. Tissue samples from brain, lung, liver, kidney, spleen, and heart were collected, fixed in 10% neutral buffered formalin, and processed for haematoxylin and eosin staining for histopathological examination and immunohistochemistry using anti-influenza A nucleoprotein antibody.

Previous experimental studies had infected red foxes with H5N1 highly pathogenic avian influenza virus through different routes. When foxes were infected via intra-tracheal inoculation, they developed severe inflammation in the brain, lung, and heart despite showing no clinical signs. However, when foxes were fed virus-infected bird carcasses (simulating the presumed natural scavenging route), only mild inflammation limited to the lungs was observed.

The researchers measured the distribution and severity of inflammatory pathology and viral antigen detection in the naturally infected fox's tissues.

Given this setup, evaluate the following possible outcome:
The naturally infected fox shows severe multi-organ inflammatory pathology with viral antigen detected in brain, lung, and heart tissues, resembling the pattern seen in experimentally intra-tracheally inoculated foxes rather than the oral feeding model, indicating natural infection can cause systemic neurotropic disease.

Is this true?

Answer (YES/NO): YES